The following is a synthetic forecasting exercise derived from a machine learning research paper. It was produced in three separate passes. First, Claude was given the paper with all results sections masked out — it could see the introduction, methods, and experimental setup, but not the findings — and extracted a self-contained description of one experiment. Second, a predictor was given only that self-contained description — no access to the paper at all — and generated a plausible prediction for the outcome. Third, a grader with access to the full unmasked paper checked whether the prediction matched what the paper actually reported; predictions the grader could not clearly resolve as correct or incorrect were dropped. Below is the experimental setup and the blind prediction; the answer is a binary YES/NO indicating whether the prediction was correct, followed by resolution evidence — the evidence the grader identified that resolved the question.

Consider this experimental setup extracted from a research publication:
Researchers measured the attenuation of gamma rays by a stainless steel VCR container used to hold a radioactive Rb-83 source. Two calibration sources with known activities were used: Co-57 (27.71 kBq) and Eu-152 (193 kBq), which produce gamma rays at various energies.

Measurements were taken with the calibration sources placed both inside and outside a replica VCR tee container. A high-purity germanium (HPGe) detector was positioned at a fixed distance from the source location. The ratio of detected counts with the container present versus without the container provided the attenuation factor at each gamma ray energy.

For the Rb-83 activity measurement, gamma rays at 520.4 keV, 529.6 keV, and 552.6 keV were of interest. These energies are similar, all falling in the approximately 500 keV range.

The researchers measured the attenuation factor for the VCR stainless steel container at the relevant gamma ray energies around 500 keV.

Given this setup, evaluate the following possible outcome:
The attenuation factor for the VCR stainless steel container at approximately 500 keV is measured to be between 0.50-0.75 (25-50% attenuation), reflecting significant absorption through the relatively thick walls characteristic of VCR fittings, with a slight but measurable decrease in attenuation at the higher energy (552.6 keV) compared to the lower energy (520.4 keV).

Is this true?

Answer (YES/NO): NO